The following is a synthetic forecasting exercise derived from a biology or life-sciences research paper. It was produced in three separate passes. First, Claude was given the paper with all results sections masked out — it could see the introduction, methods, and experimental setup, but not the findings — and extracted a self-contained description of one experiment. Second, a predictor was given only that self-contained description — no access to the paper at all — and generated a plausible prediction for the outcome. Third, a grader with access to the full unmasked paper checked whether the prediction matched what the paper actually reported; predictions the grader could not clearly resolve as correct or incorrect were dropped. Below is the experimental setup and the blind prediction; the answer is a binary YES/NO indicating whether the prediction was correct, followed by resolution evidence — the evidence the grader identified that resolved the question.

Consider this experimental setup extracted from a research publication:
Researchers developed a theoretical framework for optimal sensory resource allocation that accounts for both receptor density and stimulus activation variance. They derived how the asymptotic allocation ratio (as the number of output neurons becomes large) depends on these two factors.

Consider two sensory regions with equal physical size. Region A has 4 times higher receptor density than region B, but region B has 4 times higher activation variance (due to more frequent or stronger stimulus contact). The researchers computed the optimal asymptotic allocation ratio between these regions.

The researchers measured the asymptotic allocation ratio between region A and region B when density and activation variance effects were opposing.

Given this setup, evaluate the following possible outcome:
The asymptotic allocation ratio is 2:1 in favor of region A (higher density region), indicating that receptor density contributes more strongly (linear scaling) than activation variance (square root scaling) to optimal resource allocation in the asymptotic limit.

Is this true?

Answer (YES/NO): NO